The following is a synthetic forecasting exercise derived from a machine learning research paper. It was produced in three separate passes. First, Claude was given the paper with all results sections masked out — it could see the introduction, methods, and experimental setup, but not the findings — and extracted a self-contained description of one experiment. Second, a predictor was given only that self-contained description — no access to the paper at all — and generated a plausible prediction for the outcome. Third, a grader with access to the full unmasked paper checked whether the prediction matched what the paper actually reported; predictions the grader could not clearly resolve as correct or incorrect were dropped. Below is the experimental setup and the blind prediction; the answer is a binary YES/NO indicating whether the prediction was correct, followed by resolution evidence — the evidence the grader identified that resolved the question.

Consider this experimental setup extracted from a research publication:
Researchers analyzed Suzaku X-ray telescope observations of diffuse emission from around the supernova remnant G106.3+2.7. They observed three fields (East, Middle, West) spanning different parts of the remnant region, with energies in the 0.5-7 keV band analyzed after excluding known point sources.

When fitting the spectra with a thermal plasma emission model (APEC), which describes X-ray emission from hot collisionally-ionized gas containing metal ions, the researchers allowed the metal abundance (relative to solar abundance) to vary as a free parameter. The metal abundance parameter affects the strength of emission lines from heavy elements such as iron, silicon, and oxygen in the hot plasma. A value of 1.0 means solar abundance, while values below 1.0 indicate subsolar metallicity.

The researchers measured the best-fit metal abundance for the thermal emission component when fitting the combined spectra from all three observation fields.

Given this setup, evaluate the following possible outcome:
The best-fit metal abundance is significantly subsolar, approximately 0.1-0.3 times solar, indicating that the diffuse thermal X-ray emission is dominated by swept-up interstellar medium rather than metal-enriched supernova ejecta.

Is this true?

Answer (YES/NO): NO